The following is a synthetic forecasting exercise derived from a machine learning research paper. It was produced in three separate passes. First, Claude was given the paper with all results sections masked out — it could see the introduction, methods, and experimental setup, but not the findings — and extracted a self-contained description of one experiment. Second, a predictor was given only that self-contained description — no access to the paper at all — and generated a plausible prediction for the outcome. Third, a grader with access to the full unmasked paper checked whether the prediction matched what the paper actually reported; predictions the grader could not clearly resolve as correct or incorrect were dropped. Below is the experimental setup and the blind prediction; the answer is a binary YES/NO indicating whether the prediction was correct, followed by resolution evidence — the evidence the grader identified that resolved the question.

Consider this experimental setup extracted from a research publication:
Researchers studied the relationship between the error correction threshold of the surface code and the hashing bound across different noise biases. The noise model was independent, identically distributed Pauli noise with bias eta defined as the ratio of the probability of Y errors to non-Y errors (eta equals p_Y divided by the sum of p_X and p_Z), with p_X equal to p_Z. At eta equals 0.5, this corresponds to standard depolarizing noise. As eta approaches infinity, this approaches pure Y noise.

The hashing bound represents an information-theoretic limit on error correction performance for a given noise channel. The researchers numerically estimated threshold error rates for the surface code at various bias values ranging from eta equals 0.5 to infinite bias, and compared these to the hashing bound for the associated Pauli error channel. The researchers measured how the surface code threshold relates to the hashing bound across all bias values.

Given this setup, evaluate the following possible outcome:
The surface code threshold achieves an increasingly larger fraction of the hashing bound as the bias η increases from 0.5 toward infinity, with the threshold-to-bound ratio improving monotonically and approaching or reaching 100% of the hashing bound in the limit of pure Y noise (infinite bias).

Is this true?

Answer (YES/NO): NO